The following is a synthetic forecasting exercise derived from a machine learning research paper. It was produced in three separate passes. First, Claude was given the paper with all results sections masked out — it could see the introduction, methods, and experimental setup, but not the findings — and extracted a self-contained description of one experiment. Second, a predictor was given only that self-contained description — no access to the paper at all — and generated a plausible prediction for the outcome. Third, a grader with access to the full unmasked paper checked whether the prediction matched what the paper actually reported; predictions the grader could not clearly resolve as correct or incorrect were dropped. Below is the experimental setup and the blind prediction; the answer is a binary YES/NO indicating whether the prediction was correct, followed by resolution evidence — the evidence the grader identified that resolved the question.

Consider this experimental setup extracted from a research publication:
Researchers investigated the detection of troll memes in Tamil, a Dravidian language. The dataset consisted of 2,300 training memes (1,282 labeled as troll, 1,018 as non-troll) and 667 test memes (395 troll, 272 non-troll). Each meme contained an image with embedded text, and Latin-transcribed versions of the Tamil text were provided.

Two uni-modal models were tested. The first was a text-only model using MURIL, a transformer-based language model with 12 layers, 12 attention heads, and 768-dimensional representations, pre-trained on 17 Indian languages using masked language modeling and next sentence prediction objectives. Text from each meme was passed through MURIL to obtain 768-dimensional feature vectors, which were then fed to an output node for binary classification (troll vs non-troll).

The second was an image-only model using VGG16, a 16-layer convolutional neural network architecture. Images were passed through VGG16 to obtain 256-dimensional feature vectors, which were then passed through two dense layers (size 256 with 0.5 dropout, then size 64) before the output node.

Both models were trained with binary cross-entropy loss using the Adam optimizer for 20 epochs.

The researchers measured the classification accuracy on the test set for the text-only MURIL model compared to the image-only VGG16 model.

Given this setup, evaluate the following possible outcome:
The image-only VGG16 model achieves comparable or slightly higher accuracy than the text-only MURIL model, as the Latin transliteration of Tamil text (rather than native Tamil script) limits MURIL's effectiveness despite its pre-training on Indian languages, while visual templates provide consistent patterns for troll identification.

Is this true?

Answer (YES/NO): YES